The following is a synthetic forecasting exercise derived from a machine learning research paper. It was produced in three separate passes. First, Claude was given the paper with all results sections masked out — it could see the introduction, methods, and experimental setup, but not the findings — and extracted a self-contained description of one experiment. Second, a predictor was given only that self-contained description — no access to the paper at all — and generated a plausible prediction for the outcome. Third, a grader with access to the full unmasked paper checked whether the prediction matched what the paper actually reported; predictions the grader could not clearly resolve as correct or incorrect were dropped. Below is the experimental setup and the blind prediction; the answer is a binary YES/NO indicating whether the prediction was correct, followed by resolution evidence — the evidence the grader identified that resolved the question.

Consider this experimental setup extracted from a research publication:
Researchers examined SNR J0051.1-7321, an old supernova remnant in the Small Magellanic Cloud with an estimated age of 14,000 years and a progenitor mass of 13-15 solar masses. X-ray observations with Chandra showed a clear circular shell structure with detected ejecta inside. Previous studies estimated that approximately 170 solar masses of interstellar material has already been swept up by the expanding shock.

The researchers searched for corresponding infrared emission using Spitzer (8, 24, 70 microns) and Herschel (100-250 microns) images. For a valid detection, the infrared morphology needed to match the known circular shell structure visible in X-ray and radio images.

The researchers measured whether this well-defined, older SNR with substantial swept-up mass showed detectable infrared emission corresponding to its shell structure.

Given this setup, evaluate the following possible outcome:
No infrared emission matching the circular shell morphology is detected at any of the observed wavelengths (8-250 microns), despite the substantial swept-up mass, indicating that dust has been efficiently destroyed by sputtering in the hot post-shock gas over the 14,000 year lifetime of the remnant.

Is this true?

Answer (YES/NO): NO